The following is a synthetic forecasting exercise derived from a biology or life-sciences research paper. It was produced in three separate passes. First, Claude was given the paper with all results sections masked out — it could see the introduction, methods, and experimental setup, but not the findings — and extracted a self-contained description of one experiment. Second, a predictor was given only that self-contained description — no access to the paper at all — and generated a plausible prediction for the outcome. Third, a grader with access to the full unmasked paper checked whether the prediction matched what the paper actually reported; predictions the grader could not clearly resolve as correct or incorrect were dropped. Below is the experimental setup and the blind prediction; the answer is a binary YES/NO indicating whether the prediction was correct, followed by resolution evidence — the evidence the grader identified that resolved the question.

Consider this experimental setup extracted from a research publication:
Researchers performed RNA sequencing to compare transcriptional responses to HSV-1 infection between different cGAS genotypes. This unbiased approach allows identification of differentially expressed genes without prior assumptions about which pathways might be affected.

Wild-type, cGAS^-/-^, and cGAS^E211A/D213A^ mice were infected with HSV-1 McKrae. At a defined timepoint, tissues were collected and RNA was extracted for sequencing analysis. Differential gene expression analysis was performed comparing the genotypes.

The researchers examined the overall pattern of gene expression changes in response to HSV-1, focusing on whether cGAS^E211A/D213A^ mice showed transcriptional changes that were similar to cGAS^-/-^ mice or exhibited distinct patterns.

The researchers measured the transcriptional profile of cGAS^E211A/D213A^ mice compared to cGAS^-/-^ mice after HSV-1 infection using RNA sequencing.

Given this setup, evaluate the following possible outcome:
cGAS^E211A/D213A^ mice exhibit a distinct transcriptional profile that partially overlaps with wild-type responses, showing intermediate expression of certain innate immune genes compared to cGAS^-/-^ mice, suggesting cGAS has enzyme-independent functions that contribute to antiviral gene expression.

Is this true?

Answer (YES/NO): NO